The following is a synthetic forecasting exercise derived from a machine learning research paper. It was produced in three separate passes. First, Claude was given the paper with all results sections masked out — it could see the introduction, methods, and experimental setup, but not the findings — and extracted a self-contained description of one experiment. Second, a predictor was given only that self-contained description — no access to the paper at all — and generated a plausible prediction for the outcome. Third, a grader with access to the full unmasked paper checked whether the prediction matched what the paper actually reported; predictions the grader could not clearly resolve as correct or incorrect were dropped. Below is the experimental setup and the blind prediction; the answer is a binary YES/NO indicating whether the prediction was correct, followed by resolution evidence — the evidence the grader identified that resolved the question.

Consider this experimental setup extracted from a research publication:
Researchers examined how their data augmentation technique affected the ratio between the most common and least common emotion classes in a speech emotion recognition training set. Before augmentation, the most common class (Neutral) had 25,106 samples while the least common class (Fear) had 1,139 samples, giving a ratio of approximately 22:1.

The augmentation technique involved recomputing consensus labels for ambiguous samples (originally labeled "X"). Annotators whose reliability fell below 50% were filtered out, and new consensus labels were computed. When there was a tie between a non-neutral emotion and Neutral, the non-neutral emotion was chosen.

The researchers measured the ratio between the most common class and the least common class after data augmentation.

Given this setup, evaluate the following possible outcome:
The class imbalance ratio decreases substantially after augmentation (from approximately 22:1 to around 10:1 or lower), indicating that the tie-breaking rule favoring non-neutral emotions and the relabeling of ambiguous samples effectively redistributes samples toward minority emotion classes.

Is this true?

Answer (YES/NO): NO